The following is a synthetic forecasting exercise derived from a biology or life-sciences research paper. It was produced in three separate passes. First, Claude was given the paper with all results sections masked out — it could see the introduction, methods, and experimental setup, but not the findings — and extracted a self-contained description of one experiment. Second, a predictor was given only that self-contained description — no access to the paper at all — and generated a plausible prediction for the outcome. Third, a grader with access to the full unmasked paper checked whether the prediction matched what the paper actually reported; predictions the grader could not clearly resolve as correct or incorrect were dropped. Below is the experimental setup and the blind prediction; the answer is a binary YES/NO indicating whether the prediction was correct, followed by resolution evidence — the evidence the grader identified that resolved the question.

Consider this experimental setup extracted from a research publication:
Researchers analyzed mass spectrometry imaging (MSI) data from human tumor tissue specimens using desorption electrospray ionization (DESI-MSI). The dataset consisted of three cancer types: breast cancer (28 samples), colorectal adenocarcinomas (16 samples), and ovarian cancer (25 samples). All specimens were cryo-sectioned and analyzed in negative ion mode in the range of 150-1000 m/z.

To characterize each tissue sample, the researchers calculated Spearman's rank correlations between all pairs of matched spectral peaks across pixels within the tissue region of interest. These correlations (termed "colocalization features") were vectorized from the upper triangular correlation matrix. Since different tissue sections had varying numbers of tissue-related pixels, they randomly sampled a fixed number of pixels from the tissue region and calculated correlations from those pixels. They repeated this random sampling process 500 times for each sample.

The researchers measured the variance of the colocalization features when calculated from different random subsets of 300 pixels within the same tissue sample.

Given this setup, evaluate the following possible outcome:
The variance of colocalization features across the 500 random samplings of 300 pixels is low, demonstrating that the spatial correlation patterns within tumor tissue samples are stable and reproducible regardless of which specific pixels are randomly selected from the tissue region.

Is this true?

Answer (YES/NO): YES